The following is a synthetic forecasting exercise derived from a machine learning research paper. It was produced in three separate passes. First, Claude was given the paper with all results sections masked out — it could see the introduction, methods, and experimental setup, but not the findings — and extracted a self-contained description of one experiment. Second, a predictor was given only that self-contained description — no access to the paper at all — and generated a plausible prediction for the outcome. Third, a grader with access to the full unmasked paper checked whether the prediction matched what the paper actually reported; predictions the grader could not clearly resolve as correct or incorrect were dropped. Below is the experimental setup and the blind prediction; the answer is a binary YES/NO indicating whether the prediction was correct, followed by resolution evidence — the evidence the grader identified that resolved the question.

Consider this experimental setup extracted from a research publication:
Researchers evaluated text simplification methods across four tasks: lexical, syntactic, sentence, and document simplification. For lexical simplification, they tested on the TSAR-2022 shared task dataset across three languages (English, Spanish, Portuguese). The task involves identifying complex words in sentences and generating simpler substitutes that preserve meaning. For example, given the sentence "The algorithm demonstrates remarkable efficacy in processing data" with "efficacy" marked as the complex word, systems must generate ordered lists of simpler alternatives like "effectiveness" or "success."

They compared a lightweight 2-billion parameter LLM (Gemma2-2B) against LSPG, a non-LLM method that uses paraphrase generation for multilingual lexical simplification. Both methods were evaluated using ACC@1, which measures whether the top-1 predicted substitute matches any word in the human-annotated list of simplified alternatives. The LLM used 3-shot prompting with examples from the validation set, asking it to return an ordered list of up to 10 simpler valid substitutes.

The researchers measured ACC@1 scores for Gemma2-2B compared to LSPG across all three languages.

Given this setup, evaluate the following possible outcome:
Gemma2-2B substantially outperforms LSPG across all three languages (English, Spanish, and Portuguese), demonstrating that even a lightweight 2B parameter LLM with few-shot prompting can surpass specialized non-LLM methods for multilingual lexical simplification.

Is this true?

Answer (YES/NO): NO